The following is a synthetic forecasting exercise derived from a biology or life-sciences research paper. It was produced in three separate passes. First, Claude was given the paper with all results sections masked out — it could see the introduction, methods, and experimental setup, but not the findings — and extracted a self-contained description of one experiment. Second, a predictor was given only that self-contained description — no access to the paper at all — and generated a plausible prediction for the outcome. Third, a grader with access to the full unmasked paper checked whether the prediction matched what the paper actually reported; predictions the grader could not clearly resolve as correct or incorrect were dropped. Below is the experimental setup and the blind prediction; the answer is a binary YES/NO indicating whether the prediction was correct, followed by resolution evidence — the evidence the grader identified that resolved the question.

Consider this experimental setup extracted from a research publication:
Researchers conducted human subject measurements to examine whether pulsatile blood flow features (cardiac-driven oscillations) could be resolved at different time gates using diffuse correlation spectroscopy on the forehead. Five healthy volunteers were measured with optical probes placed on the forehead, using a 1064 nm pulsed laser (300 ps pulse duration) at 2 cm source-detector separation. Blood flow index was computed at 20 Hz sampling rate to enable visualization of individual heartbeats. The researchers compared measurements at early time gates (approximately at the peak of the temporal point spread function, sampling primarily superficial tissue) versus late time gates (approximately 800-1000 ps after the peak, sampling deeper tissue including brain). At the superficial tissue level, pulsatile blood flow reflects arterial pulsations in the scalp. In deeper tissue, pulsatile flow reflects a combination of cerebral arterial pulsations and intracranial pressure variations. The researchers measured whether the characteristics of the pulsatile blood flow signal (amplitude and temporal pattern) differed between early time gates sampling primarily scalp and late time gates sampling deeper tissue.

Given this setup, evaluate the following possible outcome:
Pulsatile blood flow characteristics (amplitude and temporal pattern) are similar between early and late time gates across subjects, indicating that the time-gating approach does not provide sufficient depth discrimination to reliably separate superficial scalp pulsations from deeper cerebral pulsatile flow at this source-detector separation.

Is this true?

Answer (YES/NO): NO